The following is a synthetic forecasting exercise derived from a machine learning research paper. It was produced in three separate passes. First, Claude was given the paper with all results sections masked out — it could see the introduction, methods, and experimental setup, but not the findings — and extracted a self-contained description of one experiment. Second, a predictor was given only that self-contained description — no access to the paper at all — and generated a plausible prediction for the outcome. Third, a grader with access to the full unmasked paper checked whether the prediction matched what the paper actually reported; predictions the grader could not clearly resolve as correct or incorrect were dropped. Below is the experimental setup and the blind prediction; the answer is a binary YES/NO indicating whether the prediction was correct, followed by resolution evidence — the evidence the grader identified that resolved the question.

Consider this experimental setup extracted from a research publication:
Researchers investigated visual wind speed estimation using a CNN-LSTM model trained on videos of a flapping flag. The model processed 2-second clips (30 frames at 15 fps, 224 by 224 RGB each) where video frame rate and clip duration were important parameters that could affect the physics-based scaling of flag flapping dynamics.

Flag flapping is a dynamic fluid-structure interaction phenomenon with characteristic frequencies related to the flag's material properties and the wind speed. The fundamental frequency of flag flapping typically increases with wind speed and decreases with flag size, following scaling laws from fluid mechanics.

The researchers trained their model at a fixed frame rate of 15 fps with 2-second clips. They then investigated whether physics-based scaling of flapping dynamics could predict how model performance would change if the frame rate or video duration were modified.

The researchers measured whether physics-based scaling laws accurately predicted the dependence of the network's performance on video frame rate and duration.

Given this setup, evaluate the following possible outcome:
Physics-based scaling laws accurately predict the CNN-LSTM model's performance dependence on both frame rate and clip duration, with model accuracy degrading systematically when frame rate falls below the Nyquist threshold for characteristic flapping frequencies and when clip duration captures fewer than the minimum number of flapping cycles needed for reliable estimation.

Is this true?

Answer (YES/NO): YES